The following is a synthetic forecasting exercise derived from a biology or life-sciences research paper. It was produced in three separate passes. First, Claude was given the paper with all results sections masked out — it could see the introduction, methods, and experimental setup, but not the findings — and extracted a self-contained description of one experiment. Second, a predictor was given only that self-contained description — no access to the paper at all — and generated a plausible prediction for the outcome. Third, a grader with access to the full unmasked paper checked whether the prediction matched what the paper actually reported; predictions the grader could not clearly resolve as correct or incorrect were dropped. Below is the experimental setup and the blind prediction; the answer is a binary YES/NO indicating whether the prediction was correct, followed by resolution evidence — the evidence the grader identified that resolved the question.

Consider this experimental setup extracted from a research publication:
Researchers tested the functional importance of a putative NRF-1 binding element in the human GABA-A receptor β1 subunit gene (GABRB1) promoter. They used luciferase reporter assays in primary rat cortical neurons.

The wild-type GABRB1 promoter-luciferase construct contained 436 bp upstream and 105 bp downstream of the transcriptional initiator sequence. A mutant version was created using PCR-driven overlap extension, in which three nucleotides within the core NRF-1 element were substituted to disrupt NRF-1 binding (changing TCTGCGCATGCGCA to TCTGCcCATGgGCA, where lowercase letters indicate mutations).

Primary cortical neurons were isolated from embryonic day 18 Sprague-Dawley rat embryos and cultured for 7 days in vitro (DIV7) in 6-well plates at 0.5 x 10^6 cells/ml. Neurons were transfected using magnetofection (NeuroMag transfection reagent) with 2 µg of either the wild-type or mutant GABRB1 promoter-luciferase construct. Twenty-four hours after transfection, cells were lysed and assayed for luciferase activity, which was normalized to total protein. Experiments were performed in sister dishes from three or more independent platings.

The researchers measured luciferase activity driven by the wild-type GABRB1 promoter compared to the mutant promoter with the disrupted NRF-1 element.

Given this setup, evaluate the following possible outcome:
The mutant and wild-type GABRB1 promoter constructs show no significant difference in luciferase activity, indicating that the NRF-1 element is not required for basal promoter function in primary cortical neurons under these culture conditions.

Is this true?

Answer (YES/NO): NO